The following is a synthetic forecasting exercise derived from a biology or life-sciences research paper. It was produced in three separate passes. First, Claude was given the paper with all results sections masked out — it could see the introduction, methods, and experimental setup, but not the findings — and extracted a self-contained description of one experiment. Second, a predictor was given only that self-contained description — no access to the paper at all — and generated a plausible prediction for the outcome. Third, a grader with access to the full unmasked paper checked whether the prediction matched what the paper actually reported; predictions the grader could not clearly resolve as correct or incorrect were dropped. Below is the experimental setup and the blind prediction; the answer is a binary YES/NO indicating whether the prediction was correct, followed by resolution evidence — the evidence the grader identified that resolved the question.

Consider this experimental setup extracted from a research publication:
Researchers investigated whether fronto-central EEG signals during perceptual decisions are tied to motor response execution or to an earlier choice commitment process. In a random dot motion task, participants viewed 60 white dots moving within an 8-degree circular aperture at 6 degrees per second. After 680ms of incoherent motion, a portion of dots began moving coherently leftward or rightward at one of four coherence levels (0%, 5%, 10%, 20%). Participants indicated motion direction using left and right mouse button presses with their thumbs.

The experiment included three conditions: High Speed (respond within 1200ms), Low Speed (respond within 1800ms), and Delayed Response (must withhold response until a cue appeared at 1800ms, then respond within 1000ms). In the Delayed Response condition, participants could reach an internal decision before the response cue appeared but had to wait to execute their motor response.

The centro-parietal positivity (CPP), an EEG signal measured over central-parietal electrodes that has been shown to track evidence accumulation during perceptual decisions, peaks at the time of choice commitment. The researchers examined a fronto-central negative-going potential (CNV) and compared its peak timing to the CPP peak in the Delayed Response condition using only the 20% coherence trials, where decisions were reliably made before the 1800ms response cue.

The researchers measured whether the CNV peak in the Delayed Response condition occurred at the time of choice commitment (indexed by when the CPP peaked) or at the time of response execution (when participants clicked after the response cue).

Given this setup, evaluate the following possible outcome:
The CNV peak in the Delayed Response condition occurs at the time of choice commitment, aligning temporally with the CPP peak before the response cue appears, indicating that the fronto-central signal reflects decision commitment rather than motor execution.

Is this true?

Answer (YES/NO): YES